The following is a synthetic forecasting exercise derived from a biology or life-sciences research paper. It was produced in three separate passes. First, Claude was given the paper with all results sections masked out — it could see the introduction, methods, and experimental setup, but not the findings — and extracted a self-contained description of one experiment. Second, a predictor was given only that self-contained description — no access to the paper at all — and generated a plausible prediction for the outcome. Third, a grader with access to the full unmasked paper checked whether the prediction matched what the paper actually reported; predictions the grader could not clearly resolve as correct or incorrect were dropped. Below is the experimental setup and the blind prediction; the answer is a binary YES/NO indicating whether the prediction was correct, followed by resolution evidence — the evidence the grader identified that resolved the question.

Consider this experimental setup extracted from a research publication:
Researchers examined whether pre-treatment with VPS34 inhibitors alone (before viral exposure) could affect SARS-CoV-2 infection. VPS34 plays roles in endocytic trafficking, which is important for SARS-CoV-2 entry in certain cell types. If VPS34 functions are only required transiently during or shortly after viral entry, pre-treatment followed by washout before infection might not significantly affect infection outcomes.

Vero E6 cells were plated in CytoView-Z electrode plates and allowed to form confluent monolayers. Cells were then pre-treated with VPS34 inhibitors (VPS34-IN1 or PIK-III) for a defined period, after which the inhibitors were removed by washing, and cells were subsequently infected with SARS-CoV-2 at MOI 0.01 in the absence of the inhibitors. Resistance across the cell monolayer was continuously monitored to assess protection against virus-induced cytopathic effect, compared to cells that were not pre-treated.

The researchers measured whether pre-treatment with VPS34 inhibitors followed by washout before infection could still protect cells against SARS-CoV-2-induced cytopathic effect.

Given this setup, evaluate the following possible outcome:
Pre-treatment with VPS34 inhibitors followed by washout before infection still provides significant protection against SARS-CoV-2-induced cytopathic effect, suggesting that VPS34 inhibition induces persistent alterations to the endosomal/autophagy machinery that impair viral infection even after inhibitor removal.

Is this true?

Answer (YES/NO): YES